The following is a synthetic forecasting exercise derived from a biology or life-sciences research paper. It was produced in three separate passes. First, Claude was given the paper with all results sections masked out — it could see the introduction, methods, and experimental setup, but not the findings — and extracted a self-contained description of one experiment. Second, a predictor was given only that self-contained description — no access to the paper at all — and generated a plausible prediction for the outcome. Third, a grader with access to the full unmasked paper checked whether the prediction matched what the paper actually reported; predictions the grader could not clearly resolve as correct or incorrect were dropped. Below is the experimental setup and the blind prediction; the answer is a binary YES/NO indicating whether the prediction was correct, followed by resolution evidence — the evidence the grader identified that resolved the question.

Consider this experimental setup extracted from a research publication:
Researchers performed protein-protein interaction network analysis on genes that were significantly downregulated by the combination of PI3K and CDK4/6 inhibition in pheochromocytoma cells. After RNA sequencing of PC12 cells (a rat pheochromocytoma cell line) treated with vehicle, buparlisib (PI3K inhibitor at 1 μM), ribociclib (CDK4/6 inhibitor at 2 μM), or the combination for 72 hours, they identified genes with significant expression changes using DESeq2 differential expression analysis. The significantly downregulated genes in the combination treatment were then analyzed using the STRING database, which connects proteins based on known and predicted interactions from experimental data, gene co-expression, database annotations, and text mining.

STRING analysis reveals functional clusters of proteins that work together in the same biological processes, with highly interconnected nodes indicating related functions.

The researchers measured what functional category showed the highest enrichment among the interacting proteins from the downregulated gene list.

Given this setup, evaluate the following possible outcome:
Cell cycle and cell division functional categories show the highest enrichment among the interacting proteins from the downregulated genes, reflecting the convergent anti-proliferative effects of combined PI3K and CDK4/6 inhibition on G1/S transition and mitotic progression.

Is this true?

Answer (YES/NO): NO